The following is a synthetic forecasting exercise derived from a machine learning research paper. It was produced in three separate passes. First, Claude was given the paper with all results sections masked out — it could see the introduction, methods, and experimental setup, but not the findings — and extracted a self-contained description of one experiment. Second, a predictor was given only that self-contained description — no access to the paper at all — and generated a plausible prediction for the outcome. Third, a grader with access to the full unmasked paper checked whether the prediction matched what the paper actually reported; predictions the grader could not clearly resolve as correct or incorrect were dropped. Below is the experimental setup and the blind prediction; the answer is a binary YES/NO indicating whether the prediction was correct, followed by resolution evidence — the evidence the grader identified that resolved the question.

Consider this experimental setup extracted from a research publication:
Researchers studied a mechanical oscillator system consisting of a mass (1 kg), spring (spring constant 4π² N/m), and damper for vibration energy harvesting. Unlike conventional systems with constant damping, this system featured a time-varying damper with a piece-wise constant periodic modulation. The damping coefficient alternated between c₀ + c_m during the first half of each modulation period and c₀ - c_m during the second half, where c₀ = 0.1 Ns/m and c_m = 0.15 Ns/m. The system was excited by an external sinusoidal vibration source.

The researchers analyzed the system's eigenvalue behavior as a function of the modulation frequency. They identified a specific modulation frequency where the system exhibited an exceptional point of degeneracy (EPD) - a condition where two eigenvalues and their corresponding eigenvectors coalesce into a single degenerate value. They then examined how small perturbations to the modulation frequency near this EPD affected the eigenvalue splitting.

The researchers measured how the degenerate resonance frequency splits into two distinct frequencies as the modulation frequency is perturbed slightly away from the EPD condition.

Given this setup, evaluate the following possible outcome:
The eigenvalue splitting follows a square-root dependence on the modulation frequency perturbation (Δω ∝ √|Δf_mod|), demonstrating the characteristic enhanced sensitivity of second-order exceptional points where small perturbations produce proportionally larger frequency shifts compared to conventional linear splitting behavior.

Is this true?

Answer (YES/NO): YES